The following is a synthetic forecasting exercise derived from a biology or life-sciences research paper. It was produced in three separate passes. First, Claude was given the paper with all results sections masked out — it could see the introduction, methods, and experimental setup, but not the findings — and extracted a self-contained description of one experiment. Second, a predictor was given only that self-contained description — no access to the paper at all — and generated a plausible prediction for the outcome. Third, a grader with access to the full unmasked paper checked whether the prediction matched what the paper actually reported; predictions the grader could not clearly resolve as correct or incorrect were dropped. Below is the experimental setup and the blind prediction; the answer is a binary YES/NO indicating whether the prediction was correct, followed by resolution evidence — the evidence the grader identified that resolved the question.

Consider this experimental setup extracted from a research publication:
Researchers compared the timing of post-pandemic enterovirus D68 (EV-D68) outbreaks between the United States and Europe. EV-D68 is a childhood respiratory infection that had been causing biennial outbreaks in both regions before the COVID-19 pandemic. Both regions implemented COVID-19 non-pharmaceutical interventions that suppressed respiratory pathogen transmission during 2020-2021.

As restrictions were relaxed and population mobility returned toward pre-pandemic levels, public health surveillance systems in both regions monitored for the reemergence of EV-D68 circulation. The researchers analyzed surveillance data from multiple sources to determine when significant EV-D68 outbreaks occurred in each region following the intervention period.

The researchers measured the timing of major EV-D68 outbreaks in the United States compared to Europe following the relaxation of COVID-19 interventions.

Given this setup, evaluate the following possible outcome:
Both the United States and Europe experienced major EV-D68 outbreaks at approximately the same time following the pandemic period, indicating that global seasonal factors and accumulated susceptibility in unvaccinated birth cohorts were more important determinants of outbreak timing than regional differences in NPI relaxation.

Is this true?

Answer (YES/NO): NO